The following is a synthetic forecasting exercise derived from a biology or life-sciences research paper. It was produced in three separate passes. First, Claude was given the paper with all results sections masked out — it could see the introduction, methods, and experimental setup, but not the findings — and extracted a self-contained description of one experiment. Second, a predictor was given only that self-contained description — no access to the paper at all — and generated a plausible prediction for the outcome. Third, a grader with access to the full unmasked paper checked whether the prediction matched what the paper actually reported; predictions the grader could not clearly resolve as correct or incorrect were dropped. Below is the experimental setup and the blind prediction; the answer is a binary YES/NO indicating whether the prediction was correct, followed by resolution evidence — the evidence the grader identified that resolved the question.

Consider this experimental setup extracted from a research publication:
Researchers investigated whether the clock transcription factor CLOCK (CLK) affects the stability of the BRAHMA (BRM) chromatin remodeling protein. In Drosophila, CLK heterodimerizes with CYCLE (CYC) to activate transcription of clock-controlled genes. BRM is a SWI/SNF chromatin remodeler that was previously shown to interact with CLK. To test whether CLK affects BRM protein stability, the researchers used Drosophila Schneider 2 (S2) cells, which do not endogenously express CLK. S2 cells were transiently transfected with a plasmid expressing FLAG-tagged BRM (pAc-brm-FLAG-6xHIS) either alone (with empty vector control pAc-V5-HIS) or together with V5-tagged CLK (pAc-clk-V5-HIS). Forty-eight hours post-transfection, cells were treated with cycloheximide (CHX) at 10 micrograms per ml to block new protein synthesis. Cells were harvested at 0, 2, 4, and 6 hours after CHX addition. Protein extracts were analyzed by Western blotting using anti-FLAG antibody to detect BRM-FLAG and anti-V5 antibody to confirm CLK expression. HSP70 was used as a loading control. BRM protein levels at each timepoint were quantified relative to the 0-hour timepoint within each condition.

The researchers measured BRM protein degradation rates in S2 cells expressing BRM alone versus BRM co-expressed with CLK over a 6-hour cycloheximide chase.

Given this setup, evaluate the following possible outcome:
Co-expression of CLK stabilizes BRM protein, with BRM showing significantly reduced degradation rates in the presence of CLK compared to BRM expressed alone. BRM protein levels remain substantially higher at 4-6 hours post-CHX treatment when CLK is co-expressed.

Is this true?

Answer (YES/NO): YES